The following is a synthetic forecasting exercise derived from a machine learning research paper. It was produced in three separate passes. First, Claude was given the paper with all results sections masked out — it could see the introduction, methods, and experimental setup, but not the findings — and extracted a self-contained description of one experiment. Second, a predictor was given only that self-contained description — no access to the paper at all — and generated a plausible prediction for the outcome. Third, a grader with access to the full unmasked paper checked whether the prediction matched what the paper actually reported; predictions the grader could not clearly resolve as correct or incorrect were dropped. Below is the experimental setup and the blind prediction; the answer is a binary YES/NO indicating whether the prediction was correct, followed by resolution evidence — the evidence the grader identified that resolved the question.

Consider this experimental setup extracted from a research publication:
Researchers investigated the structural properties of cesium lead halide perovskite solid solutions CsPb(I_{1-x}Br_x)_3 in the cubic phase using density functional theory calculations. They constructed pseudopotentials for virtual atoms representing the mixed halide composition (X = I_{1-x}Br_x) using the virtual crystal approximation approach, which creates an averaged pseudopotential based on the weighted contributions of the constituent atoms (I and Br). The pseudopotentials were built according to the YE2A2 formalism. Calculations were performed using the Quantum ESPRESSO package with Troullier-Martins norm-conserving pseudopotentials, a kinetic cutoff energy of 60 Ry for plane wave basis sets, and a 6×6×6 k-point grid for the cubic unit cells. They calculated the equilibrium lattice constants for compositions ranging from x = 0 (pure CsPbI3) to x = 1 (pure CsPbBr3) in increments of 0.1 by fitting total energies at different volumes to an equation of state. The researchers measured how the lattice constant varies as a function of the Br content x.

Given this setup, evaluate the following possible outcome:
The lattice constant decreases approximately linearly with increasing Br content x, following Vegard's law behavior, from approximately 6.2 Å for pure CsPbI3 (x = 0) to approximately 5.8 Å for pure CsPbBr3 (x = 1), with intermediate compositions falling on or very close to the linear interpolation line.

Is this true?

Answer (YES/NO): YES